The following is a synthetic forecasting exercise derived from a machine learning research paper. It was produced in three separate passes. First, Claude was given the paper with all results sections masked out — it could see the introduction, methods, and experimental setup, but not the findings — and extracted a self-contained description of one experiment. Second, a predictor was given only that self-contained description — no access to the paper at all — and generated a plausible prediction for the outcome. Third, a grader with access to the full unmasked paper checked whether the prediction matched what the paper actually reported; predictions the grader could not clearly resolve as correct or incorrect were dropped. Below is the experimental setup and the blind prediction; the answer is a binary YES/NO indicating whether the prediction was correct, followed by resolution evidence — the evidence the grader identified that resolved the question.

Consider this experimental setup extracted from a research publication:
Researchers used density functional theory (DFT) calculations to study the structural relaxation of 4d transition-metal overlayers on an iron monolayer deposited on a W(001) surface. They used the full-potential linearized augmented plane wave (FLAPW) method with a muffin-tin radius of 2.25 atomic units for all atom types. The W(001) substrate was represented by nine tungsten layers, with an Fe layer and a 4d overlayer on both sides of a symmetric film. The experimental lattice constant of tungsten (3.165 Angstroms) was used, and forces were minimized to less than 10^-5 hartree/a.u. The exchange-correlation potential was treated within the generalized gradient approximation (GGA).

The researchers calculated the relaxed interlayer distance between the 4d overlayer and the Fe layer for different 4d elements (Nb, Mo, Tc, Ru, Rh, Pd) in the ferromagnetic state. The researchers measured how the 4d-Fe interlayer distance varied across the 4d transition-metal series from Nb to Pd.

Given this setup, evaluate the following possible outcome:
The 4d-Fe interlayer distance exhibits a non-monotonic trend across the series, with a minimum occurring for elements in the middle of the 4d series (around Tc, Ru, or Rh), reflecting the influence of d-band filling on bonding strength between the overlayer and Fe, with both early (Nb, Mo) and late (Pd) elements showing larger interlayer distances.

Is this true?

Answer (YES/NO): YES